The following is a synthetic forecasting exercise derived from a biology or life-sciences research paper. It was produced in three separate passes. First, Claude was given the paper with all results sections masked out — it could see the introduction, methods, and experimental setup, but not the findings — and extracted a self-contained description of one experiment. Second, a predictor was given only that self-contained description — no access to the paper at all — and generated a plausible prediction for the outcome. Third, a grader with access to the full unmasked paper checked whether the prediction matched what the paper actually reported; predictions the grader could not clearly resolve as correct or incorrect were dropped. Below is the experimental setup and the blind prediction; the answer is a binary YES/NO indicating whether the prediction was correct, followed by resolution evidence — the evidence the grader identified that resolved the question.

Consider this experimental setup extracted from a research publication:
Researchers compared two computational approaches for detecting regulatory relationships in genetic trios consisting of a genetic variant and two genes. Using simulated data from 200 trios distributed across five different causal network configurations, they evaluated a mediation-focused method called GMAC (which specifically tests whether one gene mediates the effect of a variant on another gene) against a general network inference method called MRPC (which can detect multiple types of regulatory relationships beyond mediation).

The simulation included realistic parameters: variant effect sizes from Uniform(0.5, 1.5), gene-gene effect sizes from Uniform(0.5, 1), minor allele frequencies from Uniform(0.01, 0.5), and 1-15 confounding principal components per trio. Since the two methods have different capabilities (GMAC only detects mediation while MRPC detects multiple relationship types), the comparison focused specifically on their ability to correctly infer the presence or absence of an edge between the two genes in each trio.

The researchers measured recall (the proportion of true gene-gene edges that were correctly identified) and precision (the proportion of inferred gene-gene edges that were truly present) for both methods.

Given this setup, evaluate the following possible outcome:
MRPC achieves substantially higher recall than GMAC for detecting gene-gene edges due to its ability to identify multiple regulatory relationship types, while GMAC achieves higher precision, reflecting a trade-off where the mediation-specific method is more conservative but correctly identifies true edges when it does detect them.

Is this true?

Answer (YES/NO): NO